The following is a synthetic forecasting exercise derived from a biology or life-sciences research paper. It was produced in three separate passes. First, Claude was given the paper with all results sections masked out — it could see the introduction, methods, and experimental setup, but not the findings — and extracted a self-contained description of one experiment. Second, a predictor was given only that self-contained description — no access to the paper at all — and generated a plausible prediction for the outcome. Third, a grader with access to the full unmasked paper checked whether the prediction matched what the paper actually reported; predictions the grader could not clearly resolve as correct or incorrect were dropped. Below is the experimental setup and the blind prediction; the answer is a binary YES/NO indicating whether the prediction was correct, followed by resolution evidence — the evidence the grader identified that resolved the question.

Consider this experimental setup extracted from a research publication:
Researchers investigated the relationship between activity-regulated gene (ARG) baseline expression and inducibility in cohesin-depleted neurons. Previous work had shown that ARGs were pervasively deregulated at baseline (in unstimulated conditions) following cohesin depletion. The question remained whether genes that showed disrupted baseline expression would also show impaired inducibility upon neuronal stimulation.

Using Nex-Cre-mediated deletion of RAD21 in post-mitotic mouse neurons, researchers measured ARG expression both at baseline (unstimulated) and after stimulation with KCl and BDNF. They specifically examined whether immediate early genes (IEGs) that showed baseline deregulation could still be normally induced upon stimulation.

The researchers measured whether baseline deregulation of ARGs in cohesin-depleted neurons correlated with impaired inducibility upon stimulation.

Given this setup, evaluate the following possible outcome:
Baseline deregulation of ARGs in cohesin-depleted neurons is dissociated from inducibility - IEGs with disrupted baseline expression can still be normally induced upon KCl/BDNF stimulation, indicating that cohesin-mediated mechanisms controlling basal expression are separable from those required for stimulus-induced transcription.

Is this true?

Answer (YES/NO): YES